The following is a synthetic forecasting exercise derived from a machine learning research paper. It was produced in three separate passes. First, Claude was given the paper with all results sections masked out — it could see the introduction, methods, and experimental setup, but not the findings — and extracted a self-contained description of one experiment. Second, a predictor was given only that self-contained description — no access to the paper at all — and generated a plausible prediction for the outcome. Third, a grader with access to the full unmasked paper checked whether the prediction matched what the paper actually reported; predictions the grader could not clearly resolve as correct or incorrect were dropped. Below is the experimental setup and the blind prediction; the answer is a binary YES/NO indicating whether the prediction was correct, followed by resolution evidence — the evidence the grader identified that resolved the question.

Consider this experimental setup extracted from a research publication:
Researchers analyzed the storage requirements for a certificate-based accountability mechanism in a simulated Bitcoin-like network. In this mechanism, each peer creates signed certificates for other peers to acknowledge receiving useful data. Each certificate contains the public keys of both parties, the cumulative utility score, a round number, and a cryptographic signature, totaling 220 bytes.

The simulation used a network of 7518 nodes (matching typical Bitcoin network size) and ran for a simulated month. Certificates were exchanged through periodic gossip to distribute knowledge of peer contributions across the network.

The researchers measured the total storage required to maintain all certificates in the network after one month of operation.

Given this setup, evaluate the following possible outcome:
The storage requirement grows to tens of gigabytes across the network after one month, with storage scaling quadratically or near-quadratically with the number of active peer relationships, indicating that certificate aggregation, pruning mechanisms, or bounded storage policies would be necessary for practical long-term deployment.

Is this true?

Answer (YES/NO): NO